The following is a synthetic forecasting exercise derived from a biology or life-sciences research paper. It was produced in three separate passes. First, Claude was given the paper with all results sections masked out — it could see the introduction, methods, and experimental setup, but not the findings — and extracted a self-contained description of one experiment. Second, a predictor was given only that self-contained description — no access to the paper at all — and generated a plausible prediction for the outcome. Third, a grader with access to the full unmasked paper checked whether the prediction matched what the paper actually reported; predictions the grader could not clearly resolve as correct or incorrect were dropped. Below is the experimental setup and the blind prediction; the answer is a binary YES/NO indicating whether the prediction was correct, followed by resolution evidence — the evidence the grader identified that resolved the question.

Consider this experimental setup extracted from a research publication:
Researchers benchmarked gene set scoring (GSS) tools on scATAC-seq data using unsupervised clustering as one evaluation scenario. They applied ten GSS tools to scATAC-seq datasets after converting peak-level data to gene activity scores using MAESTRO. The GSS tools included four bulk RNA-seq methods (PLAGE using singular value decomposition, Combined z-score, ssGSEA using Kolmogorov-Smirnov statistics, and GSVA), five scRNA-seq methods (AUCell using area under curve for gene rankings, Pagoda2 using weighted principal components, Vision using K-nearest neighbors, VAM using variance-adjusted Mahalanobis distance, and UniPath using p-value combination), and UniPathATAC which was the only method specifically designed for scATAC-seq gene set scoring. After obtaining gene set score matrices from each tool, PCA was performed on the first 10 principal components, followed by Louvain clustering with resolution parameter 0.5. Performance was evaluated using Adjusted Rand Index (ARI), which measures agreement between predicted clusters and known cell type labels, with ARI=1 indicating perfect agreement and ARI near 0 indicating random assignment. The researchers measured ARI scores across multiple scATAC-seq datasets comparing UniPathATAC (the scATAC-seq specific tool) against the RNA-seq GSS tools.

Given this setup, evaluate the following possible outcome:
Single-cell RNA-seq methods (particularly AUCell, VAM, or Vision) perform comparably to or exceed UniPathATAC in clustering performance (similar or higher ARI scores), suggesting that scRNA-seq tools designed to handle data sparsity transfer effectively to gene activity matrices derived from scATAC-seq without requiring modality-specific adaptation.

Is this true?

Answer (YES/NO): NO